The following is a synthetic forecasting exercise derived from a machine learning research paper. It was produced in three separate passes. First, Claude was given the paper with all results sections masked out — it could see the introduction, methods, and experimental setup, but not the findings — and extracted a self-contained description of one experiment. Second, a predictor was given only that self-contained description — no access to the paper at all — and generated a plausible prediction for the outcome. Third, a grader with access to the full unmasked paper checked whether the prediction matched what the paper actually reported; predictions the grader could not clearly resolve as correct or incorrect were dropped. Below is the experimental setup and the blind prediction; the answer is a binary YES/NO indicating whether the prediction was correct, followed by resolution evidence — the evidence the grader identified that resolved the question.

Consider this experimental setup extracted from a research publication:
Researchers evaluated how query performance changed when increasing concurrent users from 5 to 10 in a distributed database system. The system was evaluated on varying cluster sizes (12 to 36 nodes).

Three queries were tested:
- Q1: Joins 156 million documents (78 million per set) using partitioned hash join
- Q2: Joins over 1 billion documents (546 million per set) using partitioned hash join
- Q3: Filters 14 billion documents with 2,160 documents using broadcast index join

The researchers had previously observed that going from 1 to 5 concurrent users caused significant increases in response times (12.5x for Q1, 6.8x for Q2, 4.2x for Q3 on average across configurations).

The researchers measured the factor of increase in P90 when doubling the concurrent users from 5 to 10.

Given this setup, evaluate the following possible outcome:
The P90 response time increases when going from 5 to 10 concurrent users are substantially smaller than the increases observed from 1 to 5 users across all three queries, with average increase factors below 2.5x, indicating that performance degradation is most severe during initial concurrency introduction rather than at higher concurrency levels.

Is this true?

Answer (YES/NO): YES